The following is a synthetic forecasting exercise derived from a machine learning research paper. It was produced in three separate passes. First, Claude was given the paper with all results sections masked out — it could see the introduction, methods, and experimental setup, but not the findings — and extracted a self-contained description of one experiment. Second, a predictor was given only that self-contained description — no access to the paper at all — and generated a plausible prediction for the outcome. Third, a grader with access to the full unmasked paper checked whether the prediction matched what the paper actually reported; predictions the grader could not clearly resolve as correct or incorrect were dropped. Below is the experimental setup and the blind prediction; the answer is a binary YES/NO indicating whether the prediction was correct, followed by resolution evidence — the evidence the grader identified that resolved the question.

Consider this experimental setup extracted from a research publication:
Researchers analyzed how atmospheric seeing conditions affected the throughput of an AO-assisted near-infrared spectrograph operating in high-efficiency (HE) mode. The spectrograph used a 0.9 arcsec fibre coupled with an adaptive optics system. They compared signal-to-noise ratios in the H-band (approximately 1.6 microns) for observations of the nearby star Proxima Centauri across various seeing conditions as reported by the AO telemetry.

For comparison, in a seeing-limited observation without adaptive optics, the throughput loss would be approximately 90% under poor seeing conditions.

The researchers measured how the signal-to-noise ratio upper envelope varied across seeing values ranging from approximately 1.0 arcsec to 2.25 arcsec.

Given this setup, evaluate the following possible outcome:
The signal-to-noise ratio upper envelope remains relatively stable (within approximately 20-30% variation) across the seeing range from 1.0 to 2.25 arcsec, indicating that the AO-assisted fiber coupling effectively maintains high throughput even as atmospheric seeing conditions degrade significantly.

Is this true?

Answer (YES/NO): YES